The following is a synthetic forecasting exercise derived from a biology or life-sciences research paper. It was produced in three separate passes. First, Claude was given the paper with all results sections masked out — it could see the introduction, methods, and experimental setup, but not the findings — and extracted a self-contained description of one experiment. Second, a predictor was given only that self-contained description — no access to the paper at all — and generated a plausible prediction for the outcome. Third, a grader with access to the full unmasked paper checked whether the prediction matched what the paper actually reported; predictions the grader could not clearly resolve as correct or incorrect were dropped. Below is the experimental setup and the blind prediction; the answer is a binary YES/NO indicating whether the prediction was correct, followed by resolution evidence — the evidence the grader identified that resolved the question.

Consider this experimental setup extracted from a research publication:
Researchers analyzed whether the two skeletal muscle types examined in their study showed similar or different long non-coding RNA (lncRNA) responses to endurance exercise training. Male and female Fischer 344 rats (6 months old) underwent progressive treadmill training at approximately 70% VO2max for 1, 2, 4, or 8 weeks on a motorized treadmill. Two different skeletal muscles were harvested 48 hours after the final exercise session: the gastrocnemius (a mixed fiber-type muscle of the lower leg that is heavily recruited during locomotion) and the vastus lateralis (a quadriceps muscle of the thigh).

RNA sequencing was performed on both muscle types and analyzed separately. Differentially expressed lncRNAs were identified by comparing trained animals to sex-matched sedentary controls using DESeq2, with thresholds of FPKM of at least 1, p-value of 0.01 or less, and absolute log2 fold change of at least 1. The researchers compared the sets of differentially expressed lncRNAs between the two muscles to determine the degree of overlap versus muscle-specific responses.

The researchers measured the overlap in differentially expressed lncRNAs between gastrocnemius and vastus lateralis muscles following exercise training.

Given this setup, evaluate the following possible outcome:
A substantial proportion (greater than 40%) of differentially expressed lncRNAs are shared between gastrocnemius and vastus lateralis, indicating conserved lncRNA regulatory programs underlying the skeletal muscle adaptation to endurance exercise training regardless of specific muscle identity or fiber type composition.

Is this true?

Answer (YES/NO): NO